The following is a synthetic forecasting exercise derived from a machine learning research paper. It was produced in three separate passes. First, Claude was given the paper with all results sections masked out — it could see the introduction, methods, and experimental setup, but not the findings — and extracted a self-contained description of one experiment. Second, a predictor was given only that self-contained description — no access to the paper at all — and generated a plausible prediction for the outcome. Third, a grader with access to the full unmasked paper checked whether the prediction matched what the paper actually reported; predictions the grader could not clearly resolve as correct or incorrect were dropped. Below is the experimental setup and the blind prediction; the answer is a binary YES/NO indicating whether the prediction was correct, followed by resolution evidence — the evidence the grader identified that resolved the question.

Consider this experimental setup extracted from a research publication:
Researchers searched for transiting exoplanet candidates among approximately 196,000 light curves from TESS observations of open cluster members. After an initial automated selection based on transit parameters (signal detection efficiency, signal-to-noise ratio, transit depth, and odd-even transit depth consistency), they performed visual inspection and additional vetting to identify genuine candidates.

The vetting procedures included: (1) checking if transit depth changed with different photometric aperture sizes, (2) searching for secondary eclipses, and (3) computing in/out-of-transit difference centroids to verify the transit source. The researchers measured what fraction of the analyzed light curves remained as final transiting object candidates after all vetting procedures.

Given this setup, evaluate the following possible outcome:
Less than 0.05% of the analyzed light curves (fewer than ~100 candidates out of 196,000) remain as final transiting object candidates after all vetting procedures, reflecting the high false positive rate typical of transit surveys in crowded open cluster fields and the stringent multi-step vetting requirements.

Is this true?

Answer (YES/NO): YES